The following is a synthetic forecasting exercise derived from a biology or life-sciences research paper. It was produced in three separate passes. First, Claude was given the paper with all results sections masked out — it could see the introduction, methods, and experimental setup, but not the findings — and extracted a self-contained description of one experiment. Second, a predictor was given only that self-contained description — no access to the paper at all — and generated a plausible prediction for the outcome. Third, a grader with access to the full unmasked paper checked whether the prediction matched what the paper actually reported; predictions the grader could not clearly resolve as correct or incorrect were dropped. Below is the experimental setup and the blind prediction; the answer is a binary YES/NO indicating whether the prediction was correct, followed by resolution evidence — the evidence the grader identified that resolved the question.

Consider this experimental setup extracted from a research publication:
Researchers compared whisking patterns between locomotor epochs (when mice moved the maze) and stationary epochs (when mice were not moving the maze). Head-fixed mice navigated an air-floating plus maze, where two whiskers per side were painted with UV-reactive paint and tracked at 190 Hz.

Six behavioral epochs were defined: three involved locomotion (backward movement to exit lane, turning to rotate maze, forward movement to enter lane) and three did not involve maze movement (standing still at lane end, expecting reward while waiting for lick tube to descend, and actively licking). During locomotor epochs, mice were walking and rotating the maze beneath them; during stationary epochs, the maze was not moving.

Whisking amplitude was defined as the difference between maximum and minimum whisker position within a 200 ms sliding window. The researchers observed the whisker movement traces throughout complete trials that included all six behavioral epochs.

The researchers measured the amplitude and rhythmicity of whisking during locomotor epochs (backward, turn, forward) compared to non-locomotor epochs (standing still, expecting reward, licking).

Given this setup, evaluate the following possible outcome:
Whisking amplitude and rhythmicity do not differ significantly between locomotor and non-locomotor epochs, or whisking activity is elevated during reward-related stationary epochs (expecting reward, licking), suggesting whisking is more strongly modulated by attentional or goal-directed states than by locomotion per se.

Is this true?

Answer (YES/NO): NO